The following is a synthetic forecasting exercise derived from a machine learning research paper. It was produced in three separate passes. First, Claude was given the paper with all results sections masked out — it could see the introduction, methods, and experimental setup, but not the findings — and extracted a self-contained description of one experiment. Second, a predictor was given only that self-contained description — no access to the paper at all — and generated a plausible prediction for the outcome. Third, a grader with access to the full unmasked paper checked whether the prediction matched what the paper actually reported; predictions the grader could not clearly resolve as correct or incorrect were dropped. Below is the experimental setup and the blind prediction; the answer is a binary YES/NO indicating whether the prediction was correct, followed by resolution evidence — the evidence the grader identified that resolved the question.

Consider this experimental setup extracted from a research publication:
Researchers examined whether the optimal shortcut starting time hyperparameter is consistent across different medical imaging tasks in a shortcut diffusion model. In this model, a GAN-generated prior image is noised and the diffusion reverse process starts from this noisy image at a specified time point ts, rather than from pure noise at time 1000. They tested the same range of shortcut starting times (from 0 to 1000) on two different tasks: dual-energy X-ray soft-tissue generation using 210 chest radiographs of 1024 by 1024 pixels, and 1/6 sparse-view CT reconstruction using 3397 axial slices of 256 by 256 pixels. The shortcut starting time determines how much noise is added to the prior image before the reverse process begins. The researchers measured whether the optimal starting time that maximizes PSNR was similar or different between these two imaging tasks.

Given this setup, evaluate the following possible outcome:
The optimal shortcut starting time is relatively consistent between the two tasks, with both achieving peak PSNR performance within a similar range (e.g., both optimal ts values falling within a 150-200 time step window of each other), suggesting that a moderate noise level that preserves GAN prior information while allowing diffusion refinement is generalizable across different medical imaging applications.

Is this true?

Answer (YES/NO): YES